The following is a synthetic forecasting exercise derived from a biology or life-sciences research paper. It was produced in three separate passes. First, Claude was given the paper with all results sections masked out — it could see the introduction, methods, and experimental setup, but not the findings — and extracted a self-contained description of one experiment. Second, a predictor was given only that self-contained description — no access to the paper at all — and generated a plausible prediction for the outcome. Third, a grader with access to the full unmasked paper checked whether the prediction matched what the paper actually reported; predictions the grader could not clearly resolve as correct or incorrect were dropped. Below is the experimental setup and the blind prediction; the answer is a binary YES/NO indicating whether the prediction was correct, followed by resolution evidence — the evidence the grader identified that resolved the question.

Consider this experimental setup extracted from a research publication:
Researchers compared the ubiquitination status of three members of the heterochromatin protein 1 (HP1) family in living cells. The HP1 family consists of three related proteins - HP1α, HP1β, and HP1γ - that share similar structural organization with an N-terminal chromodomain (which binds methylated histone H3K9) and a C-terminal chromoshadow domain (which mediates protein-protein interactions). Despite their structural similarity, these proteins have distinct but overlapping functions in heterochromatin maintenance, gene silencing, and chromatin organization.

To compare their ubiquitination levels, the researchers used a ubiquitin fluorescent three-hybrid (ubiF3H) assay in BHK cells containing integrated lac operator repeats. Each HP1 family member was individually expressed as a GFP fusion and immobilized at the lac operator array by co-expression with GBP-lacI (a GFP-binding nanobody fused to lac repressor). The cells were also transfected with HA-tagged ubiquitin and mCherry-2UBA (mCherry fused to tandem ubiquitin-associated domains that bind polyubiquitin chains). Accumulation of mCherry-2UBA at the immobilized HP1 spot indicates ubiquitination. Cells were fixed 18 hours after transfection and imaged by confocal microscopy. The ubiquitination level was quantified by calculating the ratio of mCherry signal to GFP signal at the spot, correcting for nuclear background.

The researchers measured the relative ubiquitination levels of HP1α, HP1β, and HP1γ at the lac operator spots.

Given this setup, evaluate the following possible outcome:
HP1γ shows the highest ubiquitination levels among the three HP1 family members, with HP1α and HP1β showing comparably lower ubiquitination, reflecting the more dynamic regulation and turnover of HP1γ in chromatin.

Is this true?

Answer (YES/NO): NO